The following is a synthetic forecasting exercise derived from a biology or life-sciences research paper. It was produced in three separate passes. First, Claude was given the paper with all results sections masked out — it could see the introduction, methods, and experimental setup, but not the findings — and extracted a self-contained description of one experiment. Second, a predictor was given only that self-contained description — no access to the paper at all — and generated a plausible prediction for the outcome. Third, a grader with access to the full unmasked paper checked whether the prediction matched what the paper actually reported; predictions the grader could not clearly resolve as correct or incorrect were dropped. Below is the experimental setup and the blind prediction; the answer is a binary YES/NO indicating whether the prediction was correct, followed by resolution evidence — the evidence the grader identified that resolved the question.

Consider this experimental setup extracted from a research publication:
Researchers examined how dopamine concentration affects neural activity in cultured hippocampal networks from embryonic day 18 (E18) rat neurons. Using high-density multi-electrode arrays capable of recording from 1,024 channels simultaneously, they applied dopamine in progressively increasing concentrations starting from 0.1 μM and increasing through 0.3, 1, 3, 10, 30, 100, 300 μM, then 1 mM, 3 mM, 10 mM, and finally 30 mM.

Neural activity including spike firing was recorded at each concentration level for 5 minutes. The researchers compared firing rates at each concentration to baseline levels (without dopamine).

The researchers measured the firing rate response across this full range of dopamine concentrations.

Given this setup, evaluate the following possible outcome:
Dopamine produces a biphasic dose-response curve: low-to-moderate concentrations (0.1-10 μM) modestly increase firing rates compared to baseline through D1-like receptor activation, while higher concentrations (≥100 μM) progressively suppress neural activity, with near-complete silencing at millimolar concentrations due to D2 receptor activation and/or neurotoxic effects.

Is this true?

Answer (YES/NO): NO